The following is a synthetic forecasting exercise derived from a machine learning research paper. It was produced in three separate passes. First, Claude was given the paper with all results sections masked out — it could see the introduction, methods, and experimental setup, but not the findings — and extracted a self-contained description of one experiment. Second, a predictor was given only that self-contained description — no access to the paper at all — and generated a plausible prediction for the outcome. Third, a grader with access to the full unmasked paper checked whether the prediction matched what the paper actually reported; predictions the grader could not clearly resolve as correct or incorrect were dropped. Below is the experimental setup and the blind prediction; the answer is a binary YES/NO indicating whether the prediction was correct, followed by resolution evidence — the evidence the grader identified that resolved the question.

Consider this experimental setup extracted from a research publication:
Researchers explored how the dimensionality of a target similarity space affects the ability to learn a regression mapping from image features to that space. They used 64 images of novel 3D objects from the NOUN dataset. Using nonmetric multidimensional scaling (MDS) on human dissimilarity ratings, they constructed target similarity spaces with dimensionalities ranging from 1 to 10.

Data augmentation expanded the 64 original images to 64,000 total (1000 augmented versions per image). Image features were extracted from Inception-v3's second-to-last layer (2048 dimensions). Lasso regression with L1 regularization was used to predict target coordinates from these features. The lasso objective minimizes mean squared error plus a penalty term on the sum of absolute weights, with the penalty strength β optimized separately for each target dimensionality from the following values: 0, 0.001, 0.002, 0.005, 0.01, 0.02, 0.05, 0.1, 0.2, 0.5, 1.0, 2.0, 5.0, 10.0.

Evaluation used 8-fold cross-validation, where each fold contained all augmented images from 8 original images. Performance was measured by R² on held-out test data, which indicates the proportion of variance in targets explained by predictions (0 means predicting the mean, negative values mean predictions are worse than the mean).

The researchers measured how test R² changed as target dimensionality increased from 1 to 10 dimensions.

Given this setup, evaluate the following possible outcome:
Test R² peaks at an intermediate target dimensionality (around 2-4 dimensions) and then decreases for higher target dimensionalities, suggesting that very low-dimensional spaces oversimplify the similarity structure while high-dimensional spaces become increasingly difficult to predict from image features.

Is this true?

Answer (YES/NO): YES